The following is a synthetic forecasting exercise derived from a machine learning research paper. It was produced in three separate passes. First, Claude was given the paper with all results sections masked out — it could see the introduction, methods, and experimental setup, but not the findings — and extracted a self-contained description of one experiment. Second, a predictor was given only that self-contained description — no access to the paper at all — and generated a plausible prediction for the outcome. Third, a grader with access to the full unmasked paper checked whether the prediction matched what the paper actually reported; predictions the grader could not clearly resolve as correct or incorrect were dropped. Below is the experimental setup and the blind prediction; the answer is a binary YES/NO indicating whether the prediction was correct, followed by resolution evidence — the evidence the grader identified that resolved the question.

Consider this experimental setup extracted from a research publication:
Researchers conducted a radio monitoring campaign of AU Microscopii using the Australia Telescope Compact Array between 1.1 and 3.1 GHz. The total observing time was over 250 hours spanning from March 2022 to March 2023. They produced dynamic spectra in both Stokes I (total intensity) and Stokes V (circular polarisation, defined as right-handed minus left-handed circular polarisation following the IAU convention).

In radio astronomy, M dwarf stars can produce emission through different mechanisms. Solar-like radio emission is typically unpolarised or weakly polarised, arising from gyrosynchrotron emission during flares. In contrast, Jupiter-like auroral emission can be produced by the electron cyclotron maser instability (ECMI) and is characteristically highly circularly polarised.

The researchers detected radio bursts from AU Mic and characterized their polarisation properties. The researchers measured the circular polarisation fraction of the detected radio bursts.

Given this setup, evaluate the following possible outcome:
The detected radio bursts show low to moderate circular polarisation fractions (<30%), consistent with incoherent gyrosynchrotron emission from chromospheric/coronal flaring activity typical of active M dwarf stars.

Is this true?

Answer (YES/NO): NO